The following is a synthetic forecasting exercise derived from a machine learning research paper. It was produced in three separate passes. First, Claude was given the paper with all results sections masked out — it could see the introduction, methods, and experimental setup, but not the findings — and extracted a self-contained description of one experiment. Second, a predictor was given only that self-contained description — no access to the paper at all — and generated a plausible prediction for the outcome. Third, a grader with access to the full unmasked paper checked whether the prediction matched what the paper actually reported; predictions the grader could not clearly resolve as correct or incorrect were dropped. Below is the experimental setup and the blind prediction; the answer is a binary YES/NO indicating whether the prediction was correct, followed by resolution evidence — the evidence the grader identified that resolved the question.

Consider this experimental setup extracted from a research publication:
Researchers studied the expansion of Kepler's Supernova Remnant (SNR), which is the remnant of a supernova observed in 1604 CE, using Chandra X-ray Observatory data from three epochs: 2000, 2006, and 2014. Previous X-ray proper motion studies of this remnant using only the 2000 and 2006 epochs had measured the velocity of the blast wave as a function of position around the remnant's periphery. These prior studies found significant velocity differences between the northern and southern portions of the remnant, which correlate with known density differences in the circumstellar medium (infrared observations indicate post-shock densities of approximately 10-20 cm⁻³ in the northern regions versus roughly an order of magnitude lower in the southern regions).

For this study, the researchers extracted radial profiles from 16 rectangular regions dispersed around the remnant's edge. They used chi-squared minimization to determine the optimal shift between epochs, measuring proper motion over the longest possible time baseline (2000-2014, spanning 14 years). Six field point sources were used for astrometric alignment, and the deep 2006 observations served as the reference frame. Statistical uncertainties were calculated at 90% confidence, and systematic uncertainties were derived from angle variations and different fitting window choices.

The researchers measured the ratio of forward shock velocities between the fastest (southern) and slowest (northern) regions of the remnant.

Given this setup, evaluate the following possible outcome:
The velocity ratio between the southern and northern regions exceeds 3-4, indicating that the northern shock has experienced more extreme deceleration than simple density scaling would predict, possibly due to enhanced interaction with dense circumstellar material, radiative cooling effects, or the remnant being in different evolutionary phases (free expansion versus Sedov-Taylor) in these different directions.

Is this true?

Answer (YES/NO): NO